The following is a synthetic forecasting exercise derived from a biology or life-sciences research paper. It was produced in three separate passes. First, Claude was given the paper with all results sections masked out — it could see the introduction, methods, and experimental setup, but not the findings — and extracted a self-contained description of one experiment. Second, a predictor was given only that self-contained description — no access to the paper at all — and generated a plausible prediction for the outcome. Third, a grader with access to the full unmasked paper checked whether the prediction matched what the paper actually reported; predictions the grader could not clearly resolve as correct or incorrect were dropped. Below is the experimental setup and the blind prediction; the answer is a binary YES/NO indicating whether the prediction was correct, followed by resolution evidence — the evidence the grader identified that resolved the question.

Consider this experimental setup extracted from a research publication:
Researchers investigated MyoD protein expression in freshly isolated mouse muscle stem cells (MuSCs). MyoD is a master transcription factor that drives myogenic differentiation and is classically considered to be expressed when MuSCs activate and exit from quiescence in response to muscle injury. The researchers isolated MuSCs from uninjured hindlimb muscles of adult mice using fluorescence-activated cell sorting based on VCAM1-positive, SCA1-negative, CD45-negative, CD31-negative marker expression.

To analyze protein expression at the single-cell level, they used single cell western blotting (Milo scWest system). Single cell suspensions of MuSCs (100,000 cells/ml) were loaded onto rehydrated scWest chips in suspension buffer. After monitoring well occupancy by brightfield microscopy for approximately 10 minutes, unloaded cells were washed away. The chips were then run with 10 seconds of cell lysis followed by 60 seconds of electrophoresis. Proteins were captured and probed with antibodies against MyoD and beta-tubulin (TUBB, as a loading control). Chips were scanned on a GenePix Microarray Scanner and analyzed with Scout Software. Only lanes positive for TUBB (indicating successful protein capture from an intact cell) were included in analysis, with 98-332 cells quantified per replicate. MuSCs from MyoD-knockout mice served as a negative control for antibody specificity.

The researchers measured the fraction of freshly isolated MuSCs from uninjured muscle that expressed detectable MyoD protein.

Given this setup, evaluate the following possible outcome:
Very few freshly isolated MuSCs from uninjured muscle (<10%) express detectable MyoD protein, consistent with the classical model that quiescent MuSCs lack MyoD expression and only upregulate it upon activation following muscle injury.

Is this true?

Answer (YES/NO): YES